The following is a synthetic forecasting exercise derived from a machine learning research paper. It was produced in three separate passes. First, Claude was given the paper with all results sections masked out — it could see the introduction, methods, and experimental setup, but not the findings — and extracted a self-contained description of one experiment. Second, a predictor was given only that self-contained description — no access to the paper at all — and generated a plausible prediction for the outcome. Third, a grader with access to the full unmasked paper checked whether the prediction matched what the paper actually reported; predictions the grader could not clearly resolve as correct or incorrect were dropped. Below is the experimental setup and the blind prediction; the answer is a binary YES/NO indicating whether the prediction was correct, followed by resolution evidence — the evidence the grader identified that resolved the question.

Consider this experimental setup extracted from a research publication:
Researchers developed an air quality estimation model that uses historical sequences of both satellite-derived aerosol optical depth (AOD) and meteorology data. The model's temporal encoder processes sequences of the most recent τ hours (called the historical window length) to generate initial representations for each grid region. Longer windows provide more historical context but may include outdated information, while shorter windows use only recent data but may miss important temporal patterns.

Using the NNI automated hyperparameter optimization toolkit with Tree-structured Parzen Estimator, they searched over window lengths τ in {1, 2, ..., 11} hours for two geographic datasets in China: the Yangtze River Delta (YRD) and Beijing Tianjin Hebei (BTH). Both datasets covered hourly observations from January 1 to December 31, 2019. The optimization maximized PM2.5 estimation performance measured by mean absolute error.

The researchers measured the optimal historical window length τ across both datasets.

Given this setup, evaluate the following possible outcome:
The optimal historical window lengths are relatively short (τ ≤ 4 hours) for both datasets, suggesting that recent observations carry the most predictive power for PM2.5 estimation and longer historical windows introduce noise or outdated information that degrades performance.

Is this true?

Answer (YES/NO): NO